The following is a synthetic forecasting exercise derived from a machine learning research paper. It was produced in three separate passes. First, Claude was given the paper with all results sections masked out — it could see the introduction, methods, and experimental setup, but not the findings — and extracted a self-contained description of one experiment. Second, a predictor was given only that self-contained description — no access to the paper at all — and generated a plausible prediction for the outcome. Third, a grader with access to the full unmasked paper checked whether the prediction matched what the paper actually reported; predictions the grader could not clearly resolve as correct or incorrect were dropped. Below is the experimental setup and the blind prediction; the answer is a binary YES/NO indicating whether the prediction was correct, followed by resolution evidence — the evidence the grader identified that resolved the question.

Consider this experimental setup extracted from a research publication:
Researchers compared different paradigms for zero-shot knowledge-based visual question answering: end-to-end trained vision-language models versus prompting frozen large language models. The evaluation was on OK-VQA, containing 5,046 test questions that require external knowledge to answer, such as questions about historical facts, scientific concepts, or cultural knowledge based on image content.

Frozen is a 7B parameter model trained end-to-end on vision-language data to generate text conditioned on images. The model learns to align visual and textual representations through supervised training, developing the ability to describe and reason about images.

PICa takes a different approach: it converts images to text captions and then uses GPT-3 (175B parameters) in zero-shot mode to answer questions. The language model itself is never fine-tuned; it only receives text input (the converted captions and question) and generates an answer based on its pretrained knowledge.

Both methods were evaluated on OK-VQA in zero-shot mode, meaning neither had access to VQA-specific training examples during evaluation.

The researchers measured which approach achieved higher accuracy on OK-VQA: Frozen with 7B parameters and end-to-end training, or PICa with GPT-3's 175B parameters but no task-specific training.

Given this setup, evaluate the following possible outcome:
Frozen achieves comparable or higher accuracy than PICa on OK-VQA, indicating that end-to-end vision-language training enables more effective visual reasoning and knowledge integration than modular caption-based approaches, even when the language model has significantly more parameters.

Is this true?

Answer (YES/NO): NO